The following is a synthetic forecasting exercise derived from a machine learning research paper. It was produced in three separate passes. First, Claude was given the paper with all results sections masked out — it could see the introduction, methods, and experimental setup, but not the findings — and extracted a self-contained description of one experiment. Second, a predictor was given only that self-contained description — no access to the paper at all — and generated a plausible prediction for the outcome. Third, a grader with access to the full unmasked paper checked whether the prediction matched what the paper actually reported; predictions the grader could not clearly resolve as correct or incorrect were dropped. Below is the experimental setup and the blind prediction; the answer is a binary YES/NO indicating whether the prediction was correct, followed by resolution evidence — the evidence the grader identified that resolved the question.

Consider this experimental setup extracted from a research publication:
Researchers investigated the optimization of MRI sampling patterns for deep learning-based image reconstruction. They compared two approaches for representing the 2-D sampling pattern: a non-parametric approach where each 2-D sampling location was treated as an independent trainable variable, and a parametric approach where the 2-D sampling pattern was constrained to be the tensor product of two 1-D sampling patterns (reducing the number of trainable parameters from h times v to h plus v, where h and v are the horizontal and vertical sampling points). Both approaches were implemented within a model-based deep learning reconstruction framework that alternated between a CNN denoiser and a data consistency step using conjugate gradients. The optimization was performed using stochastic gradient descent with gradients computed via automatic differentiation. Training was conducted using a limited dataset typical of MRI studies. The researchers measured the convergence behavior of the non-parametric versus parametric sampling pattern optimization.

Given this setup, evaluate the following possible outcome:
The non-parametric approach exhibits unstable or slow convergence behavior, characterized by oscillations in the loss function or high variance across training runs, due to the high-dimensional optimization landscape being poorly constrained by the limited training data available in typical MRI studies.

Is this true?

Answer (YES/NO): NO